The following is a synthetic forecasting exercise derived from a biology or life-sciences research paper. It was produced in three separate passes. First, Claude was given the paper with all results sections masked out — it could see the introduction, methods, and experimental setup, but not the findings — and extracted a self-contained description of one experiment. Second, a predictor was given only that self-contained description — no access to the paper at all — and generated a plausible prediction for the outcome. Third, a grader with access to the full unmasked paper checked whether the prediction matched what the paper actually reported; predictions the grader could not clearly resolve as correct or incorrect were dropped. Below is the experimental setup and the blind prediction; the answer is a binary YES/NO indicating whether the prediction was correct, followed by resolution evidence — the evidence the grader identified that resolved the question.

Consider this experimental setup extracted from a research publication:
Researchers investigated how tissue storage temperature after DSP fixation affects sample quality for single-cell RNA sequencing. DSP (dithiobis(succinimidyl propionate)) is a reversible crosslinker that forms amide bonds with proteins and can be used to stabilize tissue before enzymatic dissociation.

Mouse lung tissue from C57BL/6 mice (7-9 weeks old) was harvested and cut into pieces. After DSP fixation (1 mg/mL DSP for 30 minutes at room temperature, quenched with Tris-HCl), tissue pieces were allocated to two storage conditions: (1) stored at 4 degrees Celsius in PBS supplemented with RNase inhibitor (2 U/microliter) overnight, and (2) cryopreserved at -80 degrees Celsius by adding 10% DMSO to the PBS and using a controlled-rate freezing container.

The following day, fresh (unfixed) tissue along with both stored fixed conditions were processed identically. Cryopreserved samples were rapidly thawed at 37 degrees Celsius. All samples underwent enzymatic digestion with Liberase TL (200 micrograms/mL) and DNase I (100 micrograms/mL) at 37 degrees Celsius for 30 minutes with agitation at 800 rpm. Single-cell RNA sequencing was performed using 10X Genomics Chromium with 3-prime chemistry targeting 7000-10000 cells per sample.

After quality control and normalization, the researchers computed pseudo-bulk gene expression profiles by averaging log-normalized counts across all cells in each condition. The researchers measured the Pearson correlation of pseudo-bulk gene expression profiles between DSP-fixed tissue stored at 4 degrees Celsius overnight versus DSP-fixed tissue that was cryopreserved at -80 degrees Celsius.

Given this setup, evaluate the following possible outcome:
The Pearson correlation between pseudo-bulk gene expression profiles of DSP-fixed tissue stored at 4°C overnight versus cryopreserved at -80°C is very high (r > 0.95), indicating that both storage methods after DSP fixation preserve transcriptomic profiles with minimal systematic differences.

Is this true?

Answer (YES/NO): YES